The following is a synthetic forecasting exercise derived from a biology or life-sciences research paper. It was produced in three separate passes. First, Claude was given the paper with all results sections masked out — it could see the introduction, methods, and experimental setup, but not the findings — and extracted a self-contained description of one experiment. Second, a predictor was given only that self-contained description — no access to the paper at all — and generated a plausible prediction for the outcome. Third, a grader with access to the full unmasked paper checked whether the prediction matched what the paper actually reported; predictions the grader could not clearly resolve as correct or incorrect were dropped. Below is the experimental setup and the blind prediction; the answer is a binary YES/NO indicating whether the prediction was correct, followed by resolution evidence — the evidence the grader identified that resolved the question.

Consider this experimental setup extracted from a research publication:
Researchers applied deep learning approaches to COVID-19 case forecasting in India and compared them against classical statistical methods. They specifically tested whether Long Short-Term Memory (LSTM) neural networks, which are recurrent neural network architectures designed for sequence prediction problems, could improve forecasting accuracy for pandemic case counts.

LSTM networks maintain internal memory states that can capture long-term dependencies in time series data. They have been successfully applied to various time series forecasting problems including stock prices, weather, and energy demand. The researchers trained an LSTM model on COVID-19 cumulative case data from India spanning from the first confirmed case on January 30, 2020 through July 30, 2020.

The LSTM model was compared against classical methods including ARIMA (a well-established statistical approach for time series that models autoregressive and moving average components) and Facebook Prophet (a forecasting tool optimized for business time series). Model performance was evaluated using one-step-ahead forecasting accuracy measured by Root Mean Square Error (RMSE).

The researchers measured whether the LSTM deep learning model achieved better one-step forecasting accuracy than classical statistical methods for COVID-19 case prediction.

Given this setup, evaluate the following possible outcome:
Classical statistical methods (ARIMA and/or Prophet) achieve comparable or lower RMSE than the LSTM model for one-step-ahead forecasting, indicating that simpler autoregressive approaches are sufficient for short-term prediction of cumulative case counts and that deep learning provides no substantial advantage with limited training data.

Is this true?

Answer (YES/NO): YES